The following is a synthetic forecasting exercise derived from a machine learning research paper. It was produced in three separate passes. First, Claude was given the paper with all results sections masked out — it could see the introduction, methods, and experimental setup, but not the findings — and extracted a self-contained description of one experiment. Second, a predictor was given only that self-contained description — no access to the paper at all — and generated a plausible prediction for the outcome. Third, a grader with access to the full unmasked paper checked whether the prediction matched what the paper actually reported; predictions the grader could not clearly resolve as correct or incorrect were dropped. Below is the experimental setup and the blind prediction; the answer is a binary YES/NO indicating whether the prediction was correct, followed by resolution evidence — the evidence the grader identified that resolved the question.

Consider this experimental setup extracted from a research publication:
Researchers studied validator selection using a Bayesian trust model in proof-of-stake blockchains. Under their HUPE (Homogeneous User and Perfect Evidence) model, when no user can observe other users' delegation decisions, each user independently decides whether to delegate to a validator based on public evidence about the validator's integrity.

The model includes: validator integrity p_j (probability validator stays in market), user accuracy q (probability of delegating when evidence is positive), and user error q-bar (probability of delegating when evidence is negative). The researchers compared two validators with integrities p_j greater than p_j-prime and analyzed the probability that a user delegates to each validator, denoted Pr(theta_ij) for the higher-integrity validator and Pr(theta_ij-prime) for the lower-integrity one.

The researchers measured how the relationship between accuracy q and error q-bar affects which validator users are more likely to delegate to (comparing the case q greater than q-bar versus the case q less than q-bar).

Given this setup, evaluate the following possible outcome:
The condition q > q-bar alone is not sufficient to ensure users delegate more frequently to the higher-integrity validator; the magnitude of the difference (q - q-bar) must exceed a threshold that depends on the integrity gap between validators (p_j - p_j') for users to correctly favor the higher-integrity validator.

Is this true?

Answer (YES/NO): NO